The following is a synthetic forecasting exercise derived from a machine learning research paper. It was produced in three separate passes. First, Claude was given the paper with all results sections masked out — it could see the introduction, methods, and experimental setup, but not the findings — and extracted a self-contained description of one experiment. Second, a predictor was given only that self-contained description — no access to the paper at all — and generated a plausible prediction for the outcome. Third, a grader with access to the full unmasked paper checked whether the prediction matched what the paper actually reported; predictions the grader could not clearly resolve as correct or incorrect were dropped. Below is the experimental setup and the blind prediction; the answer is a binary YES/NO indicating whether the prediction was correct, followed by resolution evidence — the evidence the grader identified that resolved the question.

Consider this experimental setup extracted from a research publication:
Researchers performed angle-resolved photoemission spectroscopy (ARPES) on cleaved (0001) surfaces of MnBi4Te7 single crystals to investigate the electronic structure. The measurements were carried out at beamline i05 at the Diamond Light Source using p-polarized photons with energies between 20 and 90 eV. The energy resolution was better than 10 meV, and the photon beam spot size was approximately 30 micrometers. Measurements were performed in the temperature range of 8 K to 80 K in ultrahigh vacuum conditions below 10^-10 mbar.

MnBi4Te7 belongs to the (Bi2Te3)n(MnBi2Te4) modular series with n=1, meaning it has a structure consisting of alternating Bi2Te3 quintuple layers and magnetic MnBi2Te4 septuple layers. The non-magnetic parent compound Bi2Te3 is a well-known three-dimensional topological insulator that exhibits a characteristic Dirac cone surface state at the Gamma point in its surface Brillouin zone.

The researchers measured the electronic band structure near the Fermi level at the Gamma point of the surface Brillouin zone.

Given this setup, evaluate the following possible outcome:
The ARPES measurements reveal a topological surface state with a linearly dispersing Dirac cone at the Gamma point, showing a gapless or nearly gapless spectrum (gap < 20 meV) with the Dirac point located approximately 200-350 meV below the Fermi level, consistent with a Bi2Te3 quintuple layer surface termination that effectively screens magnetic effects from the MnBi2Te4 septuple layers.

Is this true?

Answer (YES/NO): NO